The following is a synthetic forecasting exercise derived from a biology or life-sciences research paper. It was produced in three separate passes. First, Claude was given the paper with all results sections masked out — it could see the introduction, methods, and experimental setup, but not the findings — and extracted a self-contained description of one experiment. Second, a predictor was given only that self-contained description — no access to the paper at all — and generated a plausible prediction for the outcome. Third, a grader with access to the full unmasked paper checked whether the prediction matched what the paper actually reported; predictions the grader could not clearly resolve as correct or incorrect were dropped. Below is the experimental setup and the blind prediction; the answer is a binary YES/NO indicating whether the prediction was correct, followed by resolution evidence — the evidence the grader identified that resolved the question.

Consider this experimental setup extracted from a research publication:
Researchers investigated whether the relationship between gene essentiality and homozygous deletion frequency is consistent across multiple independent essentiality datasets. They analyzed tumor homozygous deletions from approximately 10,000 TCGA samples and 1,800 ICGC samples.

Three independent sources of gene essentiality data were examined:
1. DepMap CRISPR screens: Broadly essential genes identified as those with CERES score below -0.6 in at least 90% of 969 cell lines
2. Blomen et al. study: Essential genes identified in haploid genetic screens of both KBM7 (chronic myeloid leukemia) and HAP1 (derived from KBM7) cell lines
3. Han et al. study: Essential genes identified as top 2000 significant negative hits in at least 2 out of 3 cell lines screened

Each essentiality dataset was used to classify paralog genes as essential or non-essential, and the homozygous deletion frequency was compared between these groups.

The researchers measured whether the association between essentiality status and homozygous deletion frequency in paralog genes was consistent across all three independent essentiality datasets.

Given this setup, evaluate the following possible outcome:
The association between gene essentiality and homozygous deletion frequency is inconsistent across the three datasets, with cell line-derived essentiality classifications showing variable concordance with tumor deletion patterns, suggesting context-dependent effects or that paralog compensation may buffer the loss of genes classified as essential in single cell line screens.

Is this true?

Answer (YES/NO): NO